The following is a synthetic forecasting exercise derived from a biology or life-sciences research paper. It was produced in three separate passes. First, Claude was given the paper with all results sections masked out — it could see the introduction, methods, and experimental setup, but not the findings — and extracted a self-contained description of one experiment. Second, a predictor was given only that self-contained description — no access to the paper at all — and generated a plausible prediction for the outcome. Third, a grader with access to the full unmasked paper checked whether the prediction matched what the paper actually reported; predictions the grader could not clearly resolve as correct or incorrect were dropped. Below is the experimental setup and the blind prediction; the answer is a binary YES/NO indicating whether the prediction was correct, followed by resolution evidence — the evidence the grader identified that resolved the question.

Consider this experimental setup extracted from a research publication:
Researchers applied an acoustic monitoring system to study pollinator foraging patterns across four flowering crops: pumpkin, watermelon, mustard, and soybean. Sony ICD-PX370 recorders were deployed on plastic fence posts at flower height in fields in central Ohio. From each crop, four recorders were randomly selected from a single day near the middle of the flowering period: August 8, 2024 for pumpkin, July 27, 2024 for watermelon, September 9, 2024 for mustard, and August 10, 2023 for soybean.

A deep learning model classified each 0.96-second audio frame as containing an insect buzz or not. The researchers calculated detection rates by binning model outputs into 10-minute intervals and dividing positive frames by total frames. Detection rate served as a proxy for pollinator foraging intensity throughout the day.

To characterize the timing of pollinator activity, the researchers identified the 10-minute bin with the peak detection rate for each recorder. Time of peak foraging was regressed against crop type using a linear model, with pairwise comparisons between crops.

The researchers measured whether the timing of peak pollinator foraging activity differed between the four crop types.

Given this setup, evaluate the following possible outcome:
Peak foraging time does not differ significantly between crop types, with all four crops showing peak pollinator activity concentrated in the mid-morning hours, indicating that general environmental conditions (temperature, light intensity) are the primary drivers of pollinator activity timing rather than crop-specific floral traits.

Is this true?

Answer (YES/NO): NO